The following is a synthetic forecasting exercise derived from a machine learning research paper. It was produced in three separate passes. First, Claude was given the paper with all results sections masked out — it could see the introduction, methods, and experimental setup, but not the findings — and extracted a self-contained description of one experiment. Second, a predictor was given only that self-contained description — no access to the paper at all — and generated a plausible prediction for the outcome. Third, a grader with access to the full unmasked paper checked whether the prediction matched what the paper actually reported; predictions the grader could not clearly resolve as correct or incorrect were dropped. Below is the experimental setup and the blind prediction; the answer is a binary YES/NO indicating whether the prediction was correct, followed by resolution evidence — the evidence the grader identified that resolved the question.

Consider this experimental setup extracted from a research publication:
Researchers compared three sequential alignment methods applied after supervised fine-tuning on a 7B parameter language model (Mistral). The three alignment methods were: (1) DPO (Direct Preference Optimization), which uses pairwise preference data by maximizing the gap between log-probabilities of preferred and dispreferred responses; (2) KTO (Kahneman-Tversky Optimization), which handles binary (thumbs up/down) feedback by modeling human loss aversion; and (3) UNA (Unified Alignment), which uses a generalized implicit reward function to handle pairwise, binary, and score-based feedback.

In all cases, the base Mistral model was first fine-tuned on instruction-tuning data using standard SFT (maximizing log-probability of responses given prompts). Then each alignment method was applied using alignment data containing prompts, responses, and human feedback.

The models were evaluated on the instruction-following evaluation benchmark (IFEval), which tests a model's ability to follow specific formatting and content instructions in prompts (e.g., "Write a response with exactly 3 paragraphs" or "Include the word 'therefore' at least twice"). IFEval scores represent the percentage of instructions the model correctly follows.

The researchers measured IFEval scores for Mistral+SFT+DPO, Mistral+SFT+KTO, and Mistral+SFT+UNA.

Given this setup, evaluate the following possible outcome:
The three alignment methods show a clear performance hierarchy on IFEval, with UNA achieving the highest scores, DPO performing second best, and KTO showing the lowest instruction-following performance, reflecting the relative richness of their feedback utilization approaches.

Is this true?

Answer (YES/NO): NO